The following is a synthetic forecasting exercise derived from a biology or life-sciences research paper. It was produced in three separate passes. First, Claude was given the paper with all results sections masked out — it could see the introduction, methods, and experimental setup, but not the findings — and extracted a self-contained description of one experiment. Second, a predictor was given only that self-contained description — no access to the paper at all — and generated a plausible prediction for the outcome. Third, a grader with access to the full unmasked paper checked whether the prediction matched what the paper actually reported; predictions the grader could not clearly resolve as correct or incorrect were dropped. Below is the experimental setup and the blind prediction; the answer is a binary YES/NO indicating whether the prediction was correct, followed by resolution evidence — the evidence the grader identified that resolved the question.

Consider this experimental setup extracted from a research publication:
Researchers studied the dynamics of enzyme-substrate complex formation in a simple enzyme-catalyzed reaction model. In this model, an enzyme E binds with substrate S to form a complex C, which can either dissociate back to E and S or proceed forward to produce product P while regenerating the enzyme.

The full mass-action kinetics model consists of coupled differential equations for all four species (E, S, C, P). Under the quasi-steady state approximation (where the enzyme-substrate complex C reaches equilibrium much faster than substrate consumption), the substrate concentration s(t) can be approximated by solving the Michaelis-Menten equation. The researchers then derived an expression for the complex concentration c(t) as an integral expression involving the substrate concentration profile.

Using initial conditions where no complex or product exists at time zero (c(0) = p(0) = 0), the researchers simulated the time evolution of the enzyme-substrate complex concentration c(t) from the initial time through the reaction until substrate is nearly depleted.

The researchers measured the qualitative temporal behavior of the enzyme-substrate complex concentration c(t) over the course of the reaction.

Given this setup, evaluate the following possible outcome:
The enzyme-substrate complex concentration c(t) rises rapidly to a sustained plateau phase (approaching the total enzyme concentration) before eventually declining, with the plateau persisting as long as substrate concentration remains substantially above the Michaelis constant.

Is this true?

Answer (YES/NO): NO